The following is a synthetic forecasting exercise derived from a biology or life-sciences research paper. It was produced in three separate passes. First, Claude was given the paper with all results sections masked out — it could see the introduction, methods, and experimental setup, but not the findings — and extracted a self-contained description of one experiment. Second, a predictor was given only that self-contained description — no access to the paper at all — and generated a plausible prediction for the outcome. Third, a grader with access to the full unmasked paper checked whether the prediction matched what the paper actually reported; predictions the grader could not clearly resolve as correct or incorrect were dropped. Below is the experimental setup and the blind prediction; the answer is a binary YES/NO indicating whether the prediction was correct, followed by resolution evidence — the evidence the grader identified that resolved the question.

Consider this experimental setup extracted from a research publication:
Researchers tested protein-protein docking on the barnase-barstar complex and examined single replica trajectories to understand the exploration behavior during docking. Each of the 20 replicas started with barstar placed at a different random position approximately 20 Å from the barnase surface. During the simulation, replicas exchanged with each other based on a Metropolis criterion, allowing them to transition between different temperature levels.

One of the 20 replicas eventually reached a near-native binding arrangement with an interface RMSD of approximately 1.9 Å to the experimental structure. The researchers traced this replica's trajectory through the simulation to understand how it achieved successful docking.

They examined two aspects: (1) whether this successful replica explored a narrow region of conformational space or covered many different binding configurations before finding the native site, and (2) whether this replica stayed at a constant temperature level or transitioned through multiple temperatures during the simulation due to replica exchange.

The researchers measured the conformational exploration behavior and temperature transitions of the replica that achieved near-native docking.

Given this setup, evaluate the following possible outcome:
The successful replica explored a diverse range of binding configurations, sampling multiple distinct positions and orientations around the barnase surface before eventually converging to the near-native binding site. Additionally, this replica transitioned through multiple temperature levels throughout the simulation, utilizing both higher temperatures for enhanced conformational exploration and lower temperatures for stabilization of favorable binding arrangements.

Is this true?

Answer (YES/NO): YES